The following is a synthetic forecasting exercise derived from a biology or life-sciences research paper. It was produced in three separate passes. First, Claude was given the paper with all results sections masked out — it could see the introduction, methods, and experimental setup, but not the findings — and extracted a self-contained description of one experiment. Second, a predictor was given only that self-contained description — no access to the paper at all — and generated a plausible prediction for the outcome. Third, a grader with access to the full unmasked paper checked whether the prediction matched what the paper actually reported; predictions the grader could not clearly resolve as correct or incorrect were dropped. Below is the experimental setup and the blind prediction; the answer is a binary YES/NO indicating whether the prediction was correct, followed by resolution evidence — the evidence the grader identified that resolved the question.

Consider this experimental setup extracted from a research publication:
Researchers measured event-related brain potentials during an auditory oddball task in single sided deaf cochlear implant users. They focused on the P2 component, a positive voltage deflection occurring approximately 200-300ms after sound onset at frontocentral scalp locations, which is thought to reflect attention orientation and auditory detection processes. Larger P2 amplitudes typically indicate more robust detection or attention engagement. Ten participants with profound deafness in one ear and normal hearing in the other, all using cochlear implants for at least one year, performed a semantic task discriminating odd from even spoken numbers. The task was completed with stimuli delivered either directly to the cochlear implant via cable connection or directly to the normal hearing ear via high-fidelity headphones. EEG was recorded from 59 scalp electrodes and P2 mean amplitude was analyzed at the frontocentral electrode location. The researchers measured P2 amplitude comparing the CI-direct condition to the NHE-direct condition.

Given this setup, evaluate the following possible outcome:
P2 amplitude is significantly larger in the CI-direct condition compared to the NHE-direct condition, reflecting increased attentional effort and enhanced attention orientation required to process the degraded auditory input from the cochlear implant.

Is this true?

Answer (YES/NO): NO